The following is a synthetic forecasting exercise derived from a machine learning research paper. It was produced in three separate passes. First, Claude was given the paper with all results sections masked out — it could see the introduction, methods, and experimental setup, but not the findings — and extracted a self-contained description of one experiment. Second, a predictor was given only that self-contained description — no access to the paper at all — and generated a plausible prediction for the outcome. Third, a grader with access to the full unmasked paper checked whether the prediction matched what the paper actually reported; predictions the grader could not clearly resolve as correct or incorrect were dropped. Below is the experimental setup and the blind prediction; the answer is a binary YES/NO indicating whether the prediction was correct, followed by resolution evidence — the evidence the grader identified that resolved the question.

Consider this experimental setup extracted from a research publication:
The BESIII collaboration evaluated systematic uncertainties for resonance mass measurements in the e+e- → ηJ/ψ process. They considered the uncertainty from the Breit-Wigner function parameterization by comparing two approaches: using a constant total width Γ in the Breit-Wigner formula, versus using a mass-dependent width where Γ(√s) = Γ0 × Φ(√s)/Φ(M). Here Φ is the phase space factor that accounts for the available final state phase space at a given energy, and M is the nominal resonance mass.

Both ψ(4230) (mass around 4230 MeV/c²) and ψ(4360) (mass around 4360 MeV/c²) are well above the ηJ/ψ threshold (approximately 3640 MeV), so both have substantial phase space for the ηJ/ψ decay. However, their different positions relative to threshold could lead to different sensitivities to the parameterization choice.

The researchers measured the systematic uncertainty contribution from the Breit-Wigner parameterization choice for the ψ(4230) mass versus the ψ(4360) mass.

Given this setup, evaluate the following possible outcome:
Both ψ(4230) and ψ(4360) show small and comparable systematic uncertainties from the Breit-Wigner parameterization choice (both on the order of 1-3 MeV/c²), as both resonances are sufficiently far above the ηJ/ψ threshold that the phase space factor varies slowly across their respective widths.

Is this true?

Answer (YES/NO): NO